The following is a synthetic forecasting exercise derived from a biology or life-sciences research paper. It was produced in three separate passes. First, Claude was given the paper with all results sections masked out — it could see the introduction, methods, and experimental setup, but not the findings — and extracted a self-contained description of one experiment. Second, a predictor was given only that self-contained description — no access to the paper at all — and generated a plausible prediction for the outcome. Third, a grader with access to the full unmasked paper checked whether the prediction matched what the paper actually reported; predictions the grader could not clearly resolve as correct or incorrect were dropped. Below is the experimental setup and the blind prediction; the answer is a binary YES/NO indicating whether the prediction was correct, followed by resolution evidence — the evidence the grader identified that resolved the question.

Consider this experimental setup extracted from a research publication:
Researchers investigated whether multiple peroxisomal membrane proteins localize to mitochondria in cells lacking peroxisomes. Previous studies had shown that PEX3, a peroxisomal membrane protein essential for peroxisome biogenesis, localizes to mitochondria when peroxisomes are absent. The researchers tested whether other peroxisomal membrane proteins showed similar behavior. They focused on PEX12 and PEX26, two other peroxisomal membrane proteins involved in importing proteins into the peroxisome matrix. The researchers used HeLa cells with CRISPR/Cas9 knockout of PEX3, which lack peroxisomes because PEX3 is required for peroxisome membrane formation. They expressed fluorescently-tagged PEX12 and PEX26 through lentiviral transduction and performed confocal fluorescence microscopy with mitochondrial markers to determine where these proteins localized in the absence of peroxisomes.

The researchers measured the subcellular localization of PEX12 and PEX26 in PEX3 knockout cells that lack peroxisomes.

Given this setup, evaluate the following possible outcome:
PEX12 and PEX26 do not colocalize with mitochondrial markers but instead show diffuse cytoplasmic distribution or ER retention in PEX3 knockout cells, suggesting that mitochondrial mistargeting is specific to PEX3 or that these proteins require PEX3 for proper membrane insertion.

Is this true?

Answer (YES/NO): NO